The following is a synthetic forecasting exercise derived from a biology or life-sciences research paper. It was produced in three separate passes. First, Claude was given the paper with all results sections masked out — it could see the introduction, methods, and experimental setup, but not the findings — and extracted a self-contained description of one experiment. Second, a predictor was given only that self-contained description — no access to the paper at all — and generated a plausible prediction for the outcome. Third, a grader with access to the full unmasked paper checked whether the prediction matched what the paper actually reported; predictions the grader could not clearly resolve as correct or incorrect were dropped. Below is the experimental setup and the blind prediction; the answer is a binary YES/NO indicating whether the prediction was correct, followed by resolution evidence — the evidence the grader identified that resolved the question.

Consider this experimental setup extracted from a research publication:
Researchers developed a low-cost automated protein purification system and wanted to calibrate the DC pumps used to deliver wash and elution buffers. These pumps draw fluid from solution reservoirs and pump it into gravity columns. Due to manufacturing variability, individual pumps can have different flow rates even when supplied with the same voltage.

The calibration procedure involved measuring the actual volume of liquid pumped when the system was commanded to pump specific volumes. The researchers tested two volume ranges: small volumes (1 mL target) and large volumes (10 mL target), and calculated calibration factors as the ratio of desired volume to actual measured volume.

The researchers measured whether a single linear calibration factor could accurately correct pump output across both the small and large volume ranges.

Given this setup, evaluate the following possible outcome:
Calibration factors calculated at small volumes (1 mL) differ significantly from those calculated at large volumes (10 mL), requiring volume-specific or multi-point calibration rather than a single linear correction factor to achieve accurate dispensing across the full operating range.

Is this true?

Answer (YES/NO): YES